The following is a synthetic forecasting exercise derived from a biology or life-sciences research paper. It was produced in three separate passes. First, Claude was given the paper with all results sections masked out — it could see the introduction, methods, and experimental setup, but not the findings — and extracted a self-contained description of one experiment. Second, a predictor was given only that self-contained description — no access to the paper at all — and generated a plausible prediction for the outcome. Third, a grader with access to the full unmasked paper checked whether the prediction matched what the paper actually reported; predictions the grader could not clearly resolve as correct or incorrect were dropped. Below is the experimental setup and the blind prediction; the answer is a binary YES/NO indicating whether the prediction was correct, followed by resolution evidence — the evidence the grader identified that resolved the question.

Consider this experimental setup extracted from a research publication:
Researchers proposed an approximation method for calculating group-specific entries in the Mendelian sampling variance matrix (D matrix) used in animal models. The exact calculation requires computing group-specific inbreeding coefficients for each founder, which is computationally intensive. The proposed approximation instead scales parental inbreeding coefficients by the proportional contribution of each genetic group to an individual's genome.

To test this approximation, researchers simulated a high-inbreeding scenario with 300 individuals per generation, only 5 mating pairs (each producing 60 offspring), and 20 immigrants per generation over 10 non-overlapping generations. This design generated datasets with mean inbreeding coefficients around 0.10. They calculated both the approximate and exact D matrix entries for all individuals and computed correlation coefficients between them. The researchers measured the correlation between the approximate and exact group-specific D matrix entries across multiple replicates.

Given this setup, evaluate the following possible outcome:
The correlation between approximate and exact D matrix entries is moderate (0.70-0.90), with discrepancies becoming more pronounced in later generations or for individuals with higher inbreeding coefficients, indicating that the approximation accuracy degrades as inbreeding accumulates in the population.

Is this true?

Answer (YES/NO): NO